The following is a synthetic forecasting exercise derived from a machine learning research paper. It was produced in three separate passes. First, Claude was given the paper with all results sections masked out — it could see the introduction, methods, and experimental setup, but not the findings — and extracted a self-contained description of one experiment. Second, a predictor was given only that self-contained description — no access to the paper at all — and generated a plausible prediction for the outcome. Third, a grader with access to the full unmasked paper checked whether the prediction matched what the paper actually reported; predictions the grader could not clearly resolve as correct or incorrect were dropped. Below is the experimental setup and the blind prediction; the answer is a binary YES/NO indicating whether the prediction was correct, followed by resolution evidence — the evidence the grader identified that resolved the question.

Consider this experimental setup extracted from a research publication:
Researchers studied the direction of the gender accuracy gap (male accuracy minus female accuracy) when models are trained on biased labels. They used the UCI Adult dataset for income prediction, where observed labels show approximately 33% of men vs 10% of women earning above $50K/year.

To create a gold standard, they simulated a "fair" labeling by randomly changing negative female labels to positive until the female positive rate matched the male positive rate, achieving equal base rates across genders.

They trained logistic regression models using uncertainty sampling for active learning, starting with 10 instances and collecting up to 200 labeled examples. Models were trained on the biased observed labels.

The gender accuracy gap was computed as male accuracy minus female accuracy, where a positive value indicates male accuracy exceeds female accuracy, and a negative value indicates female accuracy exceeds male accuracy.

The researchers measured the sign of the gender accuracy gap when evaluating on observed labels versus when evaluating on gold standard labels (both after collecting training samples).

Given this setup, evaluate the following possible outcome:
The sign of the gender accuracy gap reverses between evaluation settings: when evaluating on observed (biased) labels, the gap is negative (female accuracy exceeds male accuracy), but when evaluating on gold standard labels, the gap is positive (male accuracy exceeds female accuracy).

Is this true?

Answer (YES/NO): YES